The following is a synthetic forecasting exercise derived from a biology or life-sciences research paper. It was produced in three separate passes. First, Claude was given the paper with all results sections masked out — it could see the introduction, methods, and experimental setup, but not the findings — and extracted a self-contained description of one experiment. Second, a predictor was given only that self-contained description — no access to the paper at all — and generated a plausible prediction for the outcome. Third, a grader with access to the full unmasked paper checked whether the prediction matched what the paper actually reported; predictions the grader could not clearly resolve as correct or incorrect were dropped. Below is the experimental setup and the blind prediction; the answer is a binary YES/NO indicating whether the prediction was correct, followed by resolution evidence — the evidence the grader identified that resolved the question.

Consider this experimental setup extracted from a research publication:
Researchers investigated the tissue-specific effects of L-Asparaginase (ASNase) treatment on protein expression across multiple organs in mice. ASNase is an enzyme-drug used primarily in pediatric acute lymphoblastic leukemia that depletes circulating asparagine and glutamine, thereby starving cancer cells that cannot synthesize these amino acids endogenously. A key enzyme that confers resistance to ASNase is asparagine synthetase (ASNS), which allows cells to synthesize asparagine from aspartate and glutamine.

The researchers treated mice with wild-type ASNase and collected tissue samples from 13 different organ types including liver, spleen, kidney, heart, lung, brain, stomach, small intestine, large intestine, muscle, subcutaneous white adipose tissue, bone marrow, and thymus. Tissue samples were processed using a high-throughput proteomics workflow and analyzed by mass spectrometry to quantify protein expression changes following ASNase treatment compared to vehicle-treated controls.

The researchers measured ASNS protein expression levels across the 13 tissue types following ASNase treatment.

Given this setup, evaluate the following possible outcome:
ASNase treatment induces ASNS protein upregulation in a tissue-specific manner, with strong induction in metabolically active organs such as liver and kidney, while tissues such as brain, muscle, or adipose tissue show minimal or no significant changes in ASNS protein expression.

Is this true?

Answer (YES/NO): NO